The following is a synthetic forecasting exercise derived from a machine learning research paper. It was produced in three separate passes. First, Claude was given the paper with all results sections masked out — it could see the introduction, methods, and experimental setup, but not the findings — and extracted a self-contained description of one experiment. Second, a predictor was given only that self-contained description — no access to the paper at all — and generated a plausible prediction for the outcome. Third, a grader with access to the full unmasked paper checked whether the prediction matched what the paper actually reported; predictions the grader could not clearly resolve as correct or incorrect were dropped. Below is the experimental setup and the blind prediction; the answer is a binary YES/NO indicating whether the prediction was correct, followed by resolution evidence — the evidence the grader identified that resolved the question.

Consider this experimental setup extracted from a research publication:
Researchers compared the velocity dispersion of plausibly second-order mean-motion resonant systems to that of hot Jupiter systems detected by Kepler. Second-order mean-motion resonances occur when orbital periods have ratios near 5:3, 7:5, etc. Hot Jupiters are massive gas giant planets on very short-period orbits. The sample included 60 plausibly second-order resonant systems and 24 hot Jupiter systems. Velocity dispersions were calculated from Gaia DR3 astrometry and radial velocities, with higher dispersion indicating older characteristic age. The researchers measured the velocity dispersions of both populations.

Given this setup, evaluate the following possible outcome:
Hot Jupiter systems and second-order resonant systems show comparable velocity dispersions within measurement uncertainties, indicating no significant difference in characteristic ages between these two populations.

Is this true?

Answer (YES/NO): NO